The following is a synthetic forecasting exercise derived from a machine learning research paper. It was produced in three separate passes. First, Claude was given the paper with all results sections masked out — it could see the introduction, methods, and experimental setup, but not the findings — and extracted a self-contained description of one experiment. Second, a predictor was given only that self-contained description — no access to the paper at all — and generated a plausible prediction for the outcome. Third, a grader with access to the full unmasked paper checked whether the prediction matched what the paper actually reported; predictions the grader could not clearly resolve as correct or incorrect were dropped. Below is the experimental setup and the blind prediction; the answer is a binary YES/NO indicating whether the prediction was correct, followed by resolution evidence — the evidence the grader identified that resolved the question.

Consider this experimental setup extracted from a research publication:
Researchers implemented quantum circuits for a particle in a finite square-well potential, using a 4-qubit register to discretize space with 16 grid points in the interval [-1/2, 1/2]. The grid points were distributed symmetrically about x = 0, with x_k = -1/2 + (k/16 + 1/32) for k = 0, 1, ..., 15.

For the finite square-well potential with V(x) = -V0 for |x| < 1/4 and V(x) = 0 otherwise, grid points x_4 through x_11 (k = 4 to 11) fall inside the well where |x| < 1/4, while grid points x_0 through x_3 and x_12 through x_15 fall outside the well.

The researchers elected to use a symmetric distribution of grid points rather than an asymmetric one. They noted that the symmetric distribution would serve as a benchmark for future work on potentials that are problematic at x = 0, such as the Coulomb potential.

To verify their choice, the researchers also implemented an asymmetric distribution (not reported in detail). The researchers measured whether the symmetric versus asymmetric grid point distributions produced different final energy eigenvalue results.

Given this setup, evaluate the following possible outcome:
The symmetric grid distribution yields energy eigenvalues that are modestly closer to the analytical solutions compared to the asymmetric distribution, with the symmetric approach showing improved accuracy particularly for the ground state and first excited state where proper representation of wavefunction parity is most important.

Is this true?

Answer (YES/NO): NO